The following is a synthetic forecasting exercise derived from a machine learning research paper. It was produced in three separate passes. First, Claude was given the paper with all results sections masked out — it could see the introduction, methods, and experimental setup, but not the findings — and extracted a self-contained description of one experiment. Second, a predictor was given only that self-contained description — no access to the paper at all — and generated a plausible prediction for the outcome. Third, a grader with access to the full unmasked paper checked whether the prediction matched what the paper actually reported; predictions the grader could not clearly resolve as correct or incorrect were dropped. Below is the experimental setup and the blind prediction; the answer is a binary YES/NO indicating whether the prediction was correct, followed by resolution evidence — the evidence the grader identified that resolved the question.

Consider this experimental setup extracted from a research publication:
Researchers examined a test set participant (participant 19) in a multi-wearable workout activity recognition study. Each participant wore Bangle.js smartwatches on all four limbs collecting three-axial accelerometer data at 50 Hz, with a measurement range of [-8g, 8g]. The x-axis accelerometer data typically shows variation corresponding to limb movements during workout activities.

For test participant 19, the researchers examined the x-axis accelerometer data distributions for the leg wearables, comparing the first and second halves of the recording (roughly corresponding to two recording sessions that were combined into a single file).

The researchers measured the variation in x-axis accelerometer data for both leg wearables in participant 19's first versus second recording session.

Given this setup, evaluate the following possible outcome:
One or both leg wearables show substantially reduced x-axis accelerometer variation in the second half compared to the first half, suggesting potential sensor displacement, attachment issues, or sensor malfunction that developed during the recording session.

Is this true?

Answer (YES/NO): NO